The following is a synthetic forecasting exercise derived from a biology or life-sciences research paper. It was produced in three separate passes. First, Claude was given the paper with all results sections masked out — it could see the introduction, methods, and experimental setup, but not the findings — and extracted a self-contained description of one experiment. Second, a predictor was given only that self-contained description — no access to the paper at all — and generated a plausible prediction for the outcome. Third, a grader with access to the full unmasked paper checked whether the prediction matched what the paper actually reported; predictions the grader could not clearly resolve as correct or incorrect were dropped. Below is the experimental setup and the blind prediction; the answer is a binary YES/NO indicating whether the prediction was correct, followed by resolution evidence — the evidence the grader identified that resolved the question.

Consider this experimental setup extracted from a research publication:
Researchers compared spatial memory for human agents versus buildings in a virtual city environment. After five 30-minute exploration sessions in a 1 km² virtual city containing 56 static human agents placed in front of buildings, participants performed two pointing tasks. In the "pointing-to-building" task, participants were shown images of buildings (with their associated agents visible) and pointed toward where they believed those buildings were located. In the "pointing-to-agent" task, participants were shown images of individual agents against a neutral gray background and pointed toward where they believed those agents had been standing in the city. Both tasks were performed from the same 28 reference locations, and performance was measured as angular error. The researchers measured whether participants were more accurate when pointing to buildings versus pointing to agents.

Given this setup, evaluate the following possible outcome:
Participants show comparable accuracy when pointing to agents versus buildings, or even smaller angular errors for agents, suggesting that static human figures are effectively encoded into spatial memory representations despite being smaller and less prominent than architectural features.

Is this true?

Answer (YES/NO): NO